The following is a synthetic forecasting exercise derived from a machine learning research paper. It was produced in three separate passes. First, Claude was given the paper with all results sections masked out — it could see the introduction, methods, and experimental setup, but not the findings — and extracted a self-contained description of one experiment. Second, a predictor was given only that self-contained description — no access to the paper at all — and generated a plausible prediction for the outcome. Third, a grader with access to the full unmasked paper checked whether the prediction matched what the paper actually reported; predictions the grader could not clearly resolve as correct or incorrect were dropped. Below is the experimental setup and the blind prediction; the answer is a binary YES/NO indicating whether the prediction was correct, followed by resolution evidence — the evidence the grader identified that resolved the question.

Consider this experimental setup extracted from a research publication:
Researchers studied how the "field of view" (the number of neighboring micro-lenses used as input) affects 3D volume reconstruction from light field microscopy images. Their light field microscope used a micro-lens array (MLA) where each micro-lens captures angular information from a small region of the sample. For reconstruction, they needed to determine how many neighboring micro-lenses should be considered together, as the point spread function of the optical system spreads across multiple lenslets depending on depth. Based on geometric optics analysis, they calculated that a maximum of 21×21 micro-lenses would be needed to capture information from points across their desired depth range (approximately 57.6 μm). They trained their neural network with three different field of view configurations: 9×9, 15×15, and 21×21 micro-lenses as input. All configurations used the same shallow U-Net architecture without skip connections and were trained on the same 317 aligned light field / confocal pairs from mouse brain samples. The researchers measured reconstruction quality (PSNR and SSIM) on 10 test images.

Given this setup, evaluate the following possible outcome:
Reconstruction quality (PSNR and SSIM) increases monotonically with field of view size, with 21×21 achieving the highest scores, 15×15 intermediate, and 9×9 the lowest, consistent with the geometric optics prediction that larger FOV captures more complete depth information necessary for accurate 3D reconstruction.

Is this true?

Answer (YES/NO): NO